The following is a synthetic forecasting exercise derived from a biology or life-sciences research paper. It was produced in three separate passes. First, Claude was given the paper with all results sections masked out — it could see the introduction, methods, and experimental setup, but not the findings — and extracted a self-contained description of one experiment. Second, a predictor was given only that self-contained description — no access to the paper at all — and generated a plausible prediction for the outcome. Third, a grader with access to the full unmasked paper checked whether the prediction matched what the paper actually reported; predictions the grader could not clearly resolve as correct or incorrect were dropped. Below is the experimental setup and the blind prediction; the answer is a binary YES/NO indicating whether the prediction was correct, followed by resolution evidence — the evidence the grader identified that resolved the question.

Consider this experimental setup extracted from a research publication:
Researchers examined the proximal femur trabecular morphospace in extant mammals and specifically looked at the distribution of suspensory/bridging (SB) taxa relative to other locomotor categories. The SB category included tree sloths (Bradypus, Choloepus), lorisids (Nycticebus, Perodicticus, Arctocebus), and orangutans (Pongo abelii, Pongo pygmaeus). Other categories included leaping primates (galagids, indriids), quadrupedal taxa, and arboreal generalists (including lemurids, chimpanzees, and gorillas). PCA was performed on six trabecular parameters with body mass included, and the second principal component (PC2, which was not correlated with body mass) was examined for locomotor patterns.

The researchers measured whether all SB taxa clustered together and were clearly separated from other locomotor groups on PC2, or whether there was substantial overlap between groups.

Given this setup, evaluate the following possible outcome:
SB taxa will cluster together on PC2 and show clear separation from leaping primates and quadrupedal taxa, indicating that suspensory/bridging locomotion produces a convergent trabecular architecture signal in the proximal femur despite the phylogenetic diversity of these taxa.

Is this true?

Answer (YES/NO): NO